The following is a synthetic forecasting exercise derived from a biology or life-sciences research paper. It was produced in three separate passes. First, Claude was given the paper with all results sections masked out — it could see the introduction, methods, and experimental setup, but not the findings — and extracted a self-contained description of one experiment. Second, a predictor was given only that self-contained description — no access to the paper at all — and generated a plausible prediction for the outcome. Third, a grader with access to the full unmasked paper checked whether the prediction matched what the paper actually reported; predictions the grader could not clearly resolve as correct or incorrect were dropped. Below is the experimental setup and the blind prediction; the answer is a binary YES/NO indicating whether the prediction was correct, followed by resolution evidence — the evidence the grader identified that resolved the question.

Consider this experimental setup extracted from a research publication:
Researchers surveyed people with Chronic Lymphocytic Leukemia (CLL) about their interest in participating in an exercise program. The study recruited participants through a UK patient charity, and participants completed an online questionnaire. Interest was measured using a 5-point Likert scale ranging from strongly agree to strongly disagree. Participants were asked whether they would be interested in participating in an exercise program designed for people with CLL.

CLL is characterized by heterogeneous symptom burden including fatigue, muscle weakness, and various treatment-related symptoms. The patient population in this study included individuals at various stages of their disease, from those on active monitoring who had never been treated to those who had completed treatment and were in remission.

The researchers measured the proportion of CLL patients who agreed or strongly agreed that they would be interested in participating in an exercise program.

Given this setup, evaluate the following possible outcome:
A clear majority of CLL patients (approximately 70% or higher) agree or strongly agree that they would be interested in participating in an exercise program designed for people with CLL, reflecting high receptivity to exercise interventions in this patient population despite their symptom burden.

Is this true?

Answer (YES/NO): YES